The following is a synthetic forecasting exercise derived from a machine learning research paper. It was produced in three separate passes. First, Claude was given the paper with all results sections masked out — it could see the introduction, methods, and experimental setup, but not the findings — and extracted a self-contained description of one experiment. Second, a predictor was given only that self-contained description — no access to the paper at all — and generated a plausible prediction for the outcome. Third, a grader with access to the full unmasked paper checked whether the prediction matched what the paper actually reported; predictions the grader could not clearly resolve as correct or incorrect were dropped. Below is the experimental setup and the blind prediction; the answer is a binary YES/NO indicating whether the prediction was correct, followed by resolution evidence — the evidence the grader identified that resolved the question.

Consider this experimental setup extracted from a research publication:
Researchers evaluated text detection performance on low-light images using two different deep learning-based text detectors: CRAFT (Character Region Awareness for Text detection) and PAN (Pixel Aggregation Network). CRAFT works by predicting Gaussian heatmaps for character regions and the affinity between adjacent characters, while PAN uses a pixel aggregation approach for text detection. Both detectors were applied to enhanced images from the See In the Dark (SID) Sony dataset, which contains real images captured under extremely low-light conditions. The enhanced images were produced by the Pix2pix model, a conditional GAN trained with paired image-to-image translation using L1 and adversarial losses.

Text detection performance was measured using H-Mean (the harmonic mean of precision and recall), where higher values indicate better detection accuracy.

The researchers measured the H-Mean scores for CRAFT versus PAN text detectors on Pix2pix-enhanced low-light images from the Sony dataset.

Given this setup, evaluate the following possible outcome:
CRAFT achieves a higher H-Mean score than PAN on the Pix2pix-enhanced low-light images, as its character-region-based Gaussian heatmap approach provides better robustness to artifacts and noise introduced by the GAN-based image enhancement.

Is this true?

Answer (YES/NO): YES